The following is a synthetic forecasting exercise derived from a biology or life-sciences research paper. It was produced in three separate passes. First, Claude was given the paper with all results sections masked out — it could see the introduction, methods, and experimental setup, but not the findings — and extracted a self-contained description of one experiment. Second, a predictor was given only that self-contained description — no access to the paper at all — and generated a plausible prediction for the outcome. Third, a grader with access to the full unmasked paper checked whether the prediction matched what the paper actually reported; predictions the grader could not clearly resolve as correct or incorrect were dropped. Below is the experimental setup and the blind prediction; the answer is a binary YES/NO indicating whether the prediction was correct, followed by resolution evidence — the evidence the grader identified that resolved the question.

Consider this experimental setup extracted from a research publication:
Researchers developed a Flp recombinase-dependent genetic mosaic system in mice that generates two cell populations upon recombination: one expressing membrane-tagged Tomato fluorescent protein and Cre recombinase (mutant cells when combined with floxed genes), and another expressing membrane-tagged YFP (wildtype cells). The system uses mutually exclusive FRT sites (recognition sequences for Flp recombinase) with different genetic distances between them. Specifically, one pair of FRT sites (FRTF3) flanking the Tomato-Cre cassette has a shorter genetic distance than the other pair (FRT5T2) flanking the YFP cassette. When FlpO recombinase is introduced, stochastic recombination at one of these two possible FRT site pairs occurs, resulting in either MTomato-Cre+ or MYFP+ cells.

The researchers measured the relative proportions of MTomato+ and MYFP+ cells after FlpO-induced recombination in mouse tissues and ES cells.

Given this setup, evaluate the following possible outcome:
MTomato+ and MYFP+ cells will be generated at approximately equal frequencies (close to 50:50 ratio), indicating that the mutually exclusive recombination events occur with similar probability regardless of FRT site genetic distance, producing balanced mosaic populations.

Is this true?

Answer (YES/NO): NO